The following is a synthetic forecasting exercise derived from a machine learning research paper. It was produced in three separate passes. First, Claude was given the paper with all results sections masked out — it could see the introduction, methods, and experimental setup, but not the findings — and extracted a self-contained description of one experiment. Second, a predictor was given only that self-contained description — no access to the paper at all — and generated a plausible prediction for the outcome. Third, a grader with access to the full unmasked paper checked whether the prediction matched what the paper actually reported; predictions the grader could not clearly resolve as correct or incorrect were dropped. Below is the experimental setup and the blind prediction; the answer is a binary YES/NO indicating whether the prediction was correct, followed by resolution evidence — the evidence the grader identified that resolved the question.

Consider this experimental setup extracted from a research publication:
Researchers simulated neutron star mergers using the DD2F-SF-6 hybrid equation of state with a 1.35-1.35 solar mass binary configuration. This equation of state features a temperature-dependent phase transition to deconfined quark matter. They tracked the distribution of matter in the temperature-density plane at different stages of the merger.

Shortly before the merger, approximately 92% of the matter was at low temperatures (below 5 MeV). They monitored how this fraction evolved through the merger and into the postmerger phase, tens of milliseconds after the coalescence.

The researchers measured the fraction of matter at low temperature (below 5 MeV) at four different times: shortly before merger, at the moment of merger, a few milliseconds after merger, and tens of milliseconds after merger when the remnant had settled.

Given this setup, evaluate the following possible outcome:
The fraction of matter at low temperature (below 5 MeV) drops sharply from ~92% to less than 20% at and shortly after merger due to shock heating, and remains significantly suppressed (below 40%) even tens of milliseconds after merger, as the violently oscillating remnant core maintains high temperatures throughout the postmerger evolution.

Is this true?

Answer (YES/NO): NO